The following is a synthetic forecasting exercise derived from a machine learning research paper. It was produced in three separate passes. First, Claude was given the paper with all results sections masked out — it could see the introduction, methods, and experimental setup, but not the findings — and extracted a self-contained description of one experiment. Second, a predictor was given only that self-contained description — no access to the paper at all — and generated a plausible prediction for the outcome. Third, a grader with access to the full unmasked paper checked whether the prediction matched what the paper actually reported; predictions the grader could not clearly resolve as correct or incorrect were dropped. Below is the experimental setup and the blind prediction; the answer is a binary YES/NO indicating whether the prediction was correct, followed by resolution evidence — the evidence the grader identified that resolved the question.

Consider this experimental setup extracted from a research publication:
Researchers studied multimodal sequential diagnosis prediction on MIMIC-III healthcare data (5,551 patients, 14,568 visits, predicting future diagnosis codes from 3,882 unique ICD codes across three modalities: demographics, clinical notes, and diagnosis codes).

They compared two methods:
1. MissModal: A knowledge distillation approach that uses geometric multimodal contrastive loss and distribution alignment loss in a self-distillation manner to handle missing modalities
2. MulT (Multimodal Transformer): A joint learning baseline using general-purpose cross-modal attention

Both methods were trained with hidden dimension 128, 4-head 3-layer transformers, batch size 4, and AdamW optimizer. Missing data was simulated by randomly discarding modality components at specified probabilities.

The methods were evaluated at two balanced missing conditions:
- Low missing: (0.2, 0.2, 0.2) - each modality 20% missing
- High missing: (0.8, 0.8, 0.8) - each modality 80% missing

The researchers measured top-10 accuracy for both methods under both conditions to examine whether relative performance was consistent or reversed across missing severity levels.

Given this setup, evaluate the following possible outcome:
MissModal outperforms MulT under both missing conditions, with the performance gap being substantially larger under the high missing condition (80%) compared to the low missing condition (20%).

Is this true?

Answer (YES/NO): NO